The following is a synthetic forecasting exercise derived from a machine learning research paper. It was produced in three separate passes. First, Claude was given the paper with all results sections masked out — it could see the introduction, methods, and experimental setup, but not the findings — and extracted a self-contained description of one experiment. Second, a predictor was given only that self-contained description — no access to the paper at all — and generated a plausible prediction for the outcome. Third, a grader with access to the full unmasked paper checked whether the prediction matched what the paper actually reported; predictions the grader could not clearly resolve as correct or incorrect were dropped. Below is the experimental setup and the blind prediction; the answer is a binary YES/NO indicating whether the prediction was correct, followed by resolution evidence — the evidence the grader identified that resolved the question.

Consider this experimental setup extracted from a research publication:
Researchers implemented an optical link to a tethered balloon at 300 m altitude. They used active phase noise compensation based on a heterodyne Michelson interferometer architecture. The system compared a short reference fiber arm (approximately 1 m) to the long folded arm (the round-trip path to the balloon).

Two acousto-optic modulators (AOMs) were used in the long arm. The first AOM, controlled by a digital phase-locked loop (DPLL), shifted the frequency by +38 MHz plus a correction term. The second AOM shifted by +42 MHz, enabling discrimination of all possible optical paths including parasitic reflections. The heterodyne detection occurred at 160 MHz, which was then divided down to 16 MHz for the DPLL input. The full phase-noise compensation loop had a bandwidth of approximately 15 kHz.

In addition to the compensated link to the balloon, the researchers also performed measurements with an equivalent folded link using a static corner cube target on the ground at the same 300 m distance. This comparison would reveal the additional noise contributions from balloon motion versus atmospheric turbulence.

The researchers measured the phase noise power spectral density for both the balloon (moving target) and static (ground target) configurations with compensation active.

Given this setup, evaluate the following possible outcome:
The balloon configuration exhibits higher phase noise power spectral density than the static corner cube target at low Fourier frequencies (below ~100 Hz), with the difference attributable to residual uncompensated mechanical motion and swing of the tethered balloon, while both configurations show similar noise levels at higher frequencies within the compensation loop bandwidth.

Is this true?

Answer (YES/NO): NO